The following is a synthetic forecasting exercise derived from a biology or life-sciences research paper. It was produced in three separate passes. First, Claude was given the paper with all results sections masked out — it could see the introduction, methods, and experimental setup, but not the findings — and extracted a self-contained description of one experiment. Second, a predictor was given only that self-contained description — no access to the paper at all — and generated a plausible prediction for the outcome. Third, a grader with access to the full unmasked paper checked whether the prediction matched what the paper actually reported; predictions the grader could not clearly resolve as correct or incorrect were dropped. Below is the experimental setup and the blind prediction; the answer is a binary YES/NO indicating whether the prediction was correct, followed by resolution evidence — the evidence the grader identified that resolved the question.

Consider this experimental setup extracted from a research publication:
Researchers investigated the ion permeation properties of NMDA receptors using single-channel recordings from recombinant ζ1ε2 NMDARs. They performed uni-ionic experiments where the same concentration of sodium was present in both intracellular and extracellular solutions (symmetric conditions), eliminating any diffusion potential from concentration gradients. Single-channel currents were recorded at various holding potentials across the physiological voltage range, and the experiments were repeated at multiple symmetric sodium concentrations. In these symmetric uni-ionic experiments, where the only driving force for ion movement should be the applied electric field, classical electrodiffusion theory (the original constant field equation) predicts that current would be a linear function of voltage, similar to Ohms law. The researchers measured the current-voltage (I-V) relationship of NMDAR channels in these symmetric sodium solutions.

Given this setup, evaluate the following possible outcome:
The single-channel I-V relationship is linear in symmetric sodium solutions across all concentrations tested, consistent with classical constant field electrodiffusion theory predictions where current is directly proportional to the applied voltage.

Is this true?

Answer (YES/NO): NO